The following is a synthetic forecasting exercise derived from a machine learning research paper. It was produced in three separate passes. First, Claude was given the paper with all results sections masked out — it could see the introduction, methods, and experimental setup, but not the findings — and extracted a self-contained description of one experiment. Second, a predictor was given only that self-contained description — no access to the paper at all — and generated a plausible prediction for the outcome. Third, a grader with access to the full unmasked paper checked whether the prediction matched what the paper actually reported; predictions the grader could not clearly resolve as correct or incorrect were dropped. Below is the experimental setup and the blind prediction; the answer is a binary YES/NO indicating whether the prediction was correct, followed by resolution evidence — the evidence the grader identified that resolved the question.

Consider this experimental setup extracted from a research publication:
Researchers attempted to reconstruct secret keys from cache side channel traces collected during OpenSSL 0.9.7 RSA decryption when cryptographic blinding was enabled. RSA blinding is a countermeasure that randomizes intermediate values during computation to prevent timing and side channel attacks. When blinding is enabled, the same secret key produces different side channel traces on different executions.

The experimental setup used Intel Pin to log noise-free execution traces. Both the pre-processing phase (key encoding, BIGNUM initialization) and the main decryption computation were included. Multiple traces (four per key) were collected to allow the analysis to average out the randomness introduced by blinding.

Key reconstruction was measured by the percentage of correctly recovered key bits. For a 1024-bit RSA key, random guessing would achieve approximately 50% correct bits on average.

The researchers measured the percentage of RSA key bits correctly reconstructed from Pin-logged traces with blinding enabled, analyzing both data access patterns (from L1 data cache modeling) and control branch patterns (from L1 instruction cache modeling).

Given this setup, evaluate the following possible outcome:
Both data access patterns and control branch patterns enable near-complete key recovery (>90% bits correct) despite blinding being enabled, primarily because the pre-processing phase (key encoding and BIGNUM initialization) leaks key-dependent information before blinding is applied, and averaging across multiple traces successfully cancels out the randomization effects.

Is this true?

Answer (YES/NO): NO